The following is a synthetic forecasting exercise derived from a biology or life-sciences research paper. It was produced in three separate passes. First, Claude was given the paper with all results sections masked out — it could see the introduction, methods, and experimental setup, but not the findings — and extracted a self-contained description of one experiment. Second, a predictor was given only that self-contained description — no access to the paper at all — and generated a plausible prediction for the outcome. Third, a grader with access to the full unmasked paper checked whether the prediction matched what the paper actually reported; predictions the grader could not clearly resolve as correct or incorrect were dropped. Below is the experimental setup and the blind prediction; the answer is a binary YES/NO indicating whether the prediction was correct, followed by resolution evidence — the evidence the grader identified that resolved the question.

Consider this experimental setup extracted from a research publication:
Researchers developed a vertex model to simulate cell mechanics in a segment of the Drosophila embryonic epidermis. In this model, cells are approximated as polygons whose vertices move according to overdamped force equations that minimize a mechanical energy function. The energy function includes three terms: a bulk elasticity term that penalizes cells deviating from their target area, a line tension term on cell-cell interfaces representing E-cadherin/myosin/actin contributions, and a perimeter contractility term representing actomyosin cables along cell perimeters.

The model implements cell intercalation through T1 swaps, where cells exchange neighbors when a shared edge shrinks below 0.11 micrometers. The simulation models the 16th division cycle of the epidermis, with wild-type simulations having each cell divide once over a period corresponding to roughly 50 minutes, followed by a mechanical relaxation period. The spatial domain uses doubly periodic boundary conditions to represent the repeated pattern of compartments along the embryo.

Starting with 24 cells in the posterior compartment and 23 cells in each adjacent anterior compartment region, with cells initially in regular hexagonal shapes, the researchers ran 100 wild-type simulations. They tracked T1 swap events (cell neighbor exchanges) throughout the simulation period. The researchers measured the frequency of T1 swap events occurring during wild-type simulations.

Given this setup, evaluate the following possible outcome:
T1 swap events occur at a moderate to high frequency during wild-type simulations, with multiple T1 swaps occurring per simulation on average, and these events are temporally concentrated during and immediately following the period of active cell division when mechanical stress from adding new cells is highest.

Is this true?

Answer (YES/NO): NO